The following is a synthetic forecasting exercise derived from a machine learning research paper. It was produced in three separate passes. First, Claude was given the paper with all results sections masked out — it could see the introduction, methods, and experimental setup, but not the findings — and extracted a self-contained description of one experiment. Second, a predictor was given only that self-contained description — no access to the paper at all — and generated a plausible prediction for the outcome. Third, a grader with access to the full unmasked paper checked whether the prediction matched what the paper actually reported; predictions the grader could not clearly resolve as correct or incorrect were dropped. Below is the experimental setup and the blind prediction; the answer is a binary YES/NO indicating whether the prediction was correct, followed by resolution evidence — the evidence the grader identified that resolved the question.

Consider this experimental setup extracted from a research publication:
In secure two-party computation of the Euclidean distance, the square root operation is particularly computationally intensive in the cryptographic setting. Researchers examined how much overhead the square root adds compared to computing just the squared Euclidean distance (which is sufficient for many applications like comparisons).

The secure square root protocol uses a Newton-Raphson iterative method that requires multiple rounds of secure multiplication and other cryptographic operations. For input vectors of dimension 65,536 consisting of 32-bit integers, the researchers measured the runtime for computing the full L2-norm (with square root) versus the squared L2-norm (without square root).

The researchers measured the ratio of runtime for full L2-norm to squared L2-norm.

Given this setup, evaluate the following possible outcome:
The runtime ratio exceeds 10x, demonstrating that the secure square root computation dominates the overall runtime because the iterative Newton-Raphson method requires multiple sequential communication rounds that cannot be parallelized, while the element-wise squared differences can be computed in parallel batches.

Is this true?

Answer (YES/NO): YES